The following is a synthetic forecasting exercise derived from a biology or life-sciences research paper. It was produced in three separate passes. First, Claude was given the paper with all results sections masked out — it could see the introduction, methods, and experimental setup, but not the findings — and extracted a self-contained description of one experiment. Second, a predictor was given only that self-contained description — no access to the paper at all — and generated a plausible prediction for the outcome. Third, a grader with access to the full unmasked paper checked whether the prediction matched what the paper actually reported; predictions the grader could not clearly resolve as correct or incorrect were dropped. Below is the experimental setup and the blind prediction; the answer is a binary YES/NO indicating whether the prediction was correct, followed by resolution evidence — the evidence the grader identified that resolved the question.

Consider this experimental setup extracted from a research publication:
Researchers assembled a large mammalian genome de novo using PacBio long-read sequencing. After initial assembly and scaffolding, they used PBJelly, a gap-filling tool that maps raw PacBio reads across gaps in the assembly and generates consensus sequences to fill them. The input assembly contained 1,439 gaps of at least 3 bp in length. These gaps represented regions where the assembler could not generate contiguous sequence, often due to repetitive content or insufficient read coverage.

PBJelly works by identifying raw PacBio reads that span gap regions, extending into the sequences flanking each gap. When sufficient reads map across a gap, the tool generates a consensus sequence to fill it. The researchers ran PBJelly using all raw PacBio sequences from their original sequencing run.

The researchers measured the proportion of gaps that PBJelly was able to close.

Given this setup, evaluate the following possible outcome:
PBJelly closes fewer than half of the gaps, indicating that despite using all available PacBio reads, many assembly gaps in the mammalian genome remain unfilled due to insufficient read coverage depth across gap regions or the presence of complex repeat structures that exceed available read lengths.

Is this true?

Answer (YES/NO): YES